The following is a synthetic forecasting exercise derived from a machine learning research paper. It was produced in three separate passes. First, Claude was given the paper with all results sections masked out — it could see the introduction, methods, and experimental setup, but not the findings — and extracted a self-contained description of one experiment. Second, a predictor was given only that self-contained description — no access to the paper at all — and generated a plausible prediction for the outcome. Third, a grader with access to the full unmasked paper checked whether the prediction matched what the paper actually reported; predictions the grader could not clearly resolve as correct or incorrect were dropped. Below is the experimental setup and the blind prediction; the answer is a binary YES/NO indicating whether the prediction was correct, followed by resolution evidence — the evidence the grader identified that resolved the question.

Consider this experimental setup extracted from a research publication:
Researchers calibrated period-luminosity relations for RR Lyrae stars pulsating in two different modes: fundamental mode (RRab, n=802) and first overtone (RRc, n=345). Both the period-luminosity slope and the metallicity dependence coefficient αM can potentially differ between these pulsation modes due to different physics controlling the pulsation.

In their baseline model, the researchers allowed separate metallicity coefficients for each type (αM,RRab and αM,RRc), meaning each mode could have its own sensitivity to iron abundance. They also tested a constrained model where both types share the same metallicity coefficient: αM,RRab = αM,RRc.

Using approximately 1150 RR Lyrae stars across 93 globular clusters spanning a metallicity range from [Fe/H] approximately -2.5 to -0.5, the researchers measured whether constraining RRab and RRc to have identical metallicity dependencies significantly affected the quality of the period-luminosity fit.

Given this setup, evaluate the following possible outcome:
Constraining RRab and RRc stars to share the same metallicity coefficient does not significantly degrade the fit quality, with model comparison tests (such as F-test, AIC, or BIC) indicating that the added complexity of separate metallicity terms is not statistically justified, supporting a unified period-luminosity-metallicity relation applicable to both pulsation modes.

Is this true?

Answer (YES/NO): NO